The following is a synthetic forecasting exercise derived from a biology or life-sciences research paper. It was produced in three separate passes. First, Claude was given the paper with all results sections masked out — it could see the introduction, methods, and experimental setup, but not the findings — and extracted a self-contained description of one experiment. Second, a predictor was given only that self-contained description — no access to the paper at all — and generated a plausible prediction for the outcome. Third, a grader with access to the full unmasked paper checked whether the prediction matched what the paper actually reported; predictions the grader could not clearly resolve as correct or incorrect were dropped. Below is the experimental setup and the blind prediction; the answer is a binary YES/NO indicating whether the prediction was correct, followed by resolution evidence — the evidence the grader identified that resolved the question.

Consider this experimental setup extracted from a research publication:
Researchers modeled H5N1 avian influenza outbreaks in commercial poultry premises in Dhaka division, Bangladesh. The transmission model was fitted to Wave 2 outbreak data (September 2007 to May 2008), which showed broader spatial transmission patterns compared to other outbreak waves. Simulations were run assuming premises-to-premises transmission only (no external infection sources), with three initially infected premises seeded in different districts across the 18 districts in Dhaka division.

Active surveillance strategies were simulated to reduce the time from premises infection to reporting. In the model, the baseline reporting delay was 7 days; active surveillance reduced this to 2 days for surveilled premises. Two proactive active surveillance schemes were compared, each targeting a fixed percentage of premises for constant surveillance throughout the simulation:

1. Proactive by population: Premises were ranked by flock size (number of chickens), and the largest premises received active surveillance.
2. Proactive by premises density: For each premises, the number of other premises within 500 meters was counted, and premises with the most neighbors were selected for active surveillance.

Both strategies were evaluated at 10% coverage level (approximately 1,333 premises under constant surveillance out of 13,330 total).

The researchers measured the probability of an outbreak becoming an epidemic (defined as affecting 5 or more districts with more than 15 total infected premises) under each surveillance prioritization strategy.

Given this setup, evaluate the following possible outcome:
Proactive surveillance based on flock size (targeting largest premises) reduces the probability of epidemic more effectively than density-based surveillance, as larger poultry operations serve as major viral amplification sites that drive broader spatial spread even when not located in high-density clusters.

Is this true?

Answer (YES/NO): YES